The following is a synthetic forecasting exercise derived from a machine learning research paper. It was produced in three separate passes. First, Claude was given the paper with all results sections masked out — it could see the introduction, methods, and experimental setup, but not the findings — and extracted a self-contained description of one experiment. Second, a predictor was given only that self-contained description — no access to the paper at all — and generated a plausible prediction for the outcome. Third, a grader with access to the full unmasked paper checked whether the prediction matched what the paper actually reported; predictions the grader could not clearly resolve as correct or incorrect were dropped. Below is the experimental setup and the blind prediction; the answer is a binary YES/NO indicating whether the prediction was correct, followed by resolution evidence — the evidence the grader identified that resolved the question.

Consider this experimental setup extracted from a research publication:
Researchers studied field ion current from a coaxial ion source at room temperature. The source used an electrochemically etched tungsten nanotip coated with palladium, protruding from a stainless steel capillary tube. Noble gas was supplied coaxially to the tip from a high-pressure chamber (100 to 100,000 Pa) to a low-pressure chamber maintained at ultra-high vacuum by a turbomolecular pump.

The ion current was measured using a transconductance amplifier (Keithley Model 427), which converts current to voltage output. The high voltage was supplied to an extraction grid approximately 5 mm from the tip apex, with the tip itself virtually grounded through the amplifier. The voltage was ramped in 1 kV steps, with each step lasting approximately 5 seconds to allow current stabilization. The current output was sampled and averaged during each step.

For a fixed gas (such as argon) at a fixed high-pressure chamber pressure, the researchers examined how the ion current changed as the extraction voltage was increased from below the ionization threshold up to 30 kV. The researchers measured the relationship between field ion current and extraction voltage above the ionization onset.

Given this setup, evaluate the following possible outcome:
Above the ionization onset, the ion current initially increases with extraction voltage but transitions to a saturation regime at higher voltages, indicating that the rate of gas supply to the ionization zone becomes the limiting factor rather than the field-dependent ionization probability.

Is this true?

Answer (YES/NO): NO